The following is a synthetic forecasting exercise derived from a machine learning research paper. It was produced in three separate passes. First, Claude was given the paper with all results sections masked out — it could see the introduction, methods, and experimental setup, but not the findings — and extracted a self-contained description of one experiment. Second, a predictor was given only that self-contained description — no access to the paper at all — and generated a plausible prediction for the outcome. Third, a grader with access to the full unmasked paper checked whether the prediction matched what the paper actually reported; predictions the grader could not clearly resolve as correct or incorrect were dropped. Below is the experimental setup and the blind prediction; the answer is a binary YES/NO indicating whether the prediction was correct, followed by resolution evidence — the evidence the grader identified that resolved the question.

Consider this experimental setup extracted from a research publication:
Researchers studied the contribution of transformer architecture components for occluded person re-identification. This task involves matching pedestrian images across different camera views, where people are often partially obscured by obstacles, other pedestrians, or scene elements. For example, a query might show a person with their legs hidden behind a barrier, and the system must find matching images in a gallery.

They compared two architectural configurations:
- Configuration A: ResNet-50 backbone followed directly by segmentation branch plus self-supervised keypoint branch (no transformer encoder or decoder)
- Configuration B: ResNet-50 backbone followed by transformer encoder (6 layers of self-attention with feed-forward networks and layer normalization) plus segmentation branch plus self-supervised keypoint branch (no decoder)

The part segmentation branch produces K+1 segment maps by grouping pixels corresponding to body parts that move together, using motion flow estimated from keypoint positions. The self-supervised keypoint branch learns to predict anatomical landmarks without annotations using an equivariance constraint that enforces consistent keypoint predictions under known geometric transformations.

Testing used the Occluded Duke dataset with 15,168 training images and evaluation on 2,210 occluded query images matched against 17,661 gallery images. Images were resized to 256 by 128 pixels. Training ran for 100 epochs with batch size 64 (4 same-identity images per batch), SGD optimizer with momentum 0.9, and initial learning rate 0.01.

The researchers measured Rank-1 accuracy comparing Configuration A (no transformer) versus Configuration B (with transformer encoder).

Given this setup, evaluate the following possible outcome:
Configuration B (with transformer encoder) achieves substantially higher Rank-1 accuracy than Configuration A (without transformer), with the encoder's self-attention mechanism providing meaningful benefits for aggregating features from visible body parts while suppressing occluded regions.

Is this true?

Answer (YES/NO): NO